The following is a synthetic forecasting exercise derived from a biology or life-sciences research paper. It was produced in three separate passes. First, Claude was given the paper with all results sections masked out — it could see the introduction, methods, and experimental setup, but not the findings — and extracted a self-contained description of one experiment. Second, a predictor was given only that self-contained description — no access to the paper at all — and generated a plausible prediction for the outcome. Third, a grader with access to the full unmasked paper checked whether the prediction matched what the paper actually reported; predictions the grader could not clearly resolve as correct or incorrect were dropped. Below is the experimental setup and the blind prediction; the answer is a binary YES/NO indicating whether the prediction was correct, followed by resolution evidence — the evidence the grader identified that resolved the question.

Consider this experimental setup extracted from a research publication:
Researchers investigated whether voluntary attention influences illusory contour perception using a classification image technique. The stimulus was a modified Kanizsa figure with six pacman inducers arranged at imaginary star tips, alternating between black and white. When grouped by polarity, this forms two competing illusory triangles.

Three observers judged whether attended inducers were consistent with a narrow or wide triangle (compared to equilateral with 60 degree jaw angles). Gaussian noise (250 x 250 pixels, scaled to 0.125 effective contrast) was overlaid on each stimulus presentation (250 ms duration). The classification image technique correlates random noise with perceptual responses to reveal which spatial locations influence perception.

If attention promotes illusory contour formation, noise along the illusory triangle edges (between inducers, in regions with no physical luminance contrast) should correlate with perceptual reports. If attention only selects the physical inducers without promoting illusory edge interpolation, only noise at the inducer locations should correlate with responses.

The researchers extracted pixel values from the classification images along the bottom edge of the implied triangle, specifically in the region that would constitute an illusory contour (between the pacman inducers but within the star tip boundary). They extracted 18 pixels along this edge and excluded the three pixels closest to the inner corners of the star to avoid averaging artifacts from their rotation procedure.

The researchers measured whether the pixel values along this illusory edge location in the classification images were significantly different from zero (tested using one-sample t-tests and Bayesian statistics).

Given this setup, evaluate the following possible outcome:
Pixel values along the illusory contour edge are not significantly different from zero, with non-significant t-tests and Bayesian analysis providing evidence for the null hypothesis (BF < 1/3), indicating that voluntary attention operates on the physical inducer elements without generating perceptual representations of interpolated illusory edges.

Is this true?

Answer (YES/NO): NO